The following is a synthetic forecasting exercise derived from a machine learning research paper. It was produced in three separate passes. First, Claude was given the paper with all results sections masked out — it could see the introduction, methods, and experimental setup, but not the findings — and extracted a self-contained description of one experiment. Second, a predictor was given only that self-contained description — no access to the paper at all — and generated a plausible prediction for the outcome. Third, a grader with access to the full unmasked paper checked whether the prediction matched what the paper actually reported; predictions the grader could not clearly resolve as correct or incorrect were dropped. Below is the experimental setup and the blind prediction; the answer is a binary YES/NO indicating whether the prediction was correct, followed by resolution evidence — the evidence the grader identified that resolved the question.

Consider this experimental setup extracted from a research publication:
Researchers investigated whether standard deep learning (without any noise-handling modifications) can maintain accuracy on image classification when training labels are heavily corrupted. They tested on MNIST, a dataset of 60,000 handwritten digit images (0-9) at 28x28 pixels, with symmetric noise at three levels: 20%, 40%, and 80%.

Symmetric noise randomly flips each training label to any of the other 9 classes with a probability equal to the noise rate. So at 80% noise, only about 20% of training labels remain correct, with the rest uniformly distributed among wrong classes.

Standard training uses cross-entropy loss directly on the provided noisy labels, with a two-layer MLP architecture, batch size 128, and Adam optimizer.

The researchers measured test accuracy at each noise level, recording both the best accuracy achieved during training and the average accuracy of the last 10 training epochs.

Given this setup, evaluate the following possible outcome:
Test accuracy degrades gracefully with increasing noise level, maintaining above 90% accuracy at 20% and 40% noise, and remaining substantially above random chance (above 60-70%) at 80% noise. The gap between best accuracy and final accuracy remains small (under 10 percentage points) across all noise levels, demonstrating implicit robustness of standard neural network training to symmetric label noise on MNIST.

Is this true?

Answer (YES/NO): NO